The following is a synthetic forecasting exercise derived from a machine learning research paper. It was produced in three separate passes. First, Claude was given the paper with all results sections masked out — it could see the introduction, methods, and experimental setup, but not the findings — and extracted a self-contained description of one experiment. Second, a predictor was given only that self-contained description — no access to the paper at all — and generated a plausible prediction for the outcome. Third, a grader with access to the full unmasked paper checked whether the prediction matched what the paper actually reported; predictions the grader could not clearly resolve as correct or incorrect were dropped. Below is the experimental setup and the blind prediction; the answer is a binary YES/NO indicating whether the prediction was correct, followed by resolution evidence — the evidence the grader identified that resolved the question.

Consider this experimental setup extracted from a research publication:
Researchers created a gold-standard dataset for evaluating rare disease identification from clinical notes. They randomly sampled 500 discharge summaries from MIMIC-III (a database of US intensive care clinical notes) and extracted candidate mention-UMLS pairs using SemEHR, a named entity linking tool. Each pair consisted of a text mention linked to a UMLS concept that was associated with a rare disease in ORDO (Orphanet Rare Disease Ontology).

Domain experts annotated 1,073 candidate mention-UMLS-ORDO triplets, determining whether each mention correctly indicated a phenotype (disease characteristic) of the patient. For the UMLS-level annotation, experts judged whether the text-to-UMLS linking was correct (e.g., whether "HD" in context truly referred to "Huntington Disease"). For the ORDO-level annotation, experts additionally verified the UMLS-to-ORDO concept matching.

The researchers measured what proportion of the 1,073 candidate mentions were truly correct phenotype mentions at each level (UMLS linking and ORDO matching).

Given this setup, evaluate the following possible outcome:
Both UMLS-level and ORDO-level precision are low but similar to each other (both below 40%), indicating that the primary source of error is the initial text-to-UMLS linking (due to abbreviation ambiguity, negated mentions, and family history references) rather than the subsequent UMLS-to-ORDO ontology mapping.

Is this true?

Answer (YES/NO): NO